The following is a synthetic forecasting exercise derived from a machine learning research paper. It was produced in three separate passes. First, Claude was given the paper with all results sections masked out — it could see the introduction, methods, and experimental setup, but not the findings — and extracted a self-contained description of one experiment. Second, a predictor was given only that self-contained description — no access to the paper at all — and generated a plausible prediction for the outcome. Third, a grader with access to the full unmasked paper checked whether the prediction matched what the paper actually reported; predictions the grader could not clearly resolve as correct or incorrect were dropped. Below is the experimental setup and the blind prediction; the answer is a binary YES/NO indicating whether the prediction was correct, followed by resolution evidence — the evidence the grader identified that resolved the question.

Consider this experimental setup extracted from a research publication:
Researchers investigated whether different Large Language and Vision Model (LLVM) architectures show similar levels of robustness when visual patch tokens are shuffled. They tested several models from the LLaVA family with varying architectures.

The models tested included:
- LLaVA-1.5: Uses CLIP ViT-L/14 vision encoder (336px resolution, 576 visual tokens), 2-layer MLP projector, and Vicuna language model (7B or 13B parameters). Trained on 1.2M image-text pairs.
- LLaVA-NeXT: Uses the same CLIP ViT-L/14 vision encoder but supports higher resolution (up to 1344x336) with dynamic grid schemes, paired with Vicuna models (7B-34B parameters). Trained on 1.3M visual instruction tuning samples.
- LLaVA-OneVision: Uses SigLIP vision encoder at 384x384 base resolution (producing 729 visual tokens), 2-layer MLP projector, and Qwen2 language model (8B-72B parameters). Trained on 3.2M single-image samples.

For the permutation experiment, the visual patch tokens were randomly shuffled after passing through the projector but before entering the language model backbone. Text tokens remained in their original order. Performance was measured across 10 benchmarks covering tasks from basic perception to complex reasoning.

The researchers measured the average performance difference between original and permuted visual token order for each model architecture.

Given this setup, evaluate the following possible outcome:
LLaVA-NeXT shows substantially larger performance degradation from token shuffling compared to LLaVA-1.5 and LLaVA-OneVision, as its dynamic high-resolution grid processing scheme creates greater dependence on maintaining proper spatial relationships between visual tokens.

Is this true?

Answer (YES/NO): NO